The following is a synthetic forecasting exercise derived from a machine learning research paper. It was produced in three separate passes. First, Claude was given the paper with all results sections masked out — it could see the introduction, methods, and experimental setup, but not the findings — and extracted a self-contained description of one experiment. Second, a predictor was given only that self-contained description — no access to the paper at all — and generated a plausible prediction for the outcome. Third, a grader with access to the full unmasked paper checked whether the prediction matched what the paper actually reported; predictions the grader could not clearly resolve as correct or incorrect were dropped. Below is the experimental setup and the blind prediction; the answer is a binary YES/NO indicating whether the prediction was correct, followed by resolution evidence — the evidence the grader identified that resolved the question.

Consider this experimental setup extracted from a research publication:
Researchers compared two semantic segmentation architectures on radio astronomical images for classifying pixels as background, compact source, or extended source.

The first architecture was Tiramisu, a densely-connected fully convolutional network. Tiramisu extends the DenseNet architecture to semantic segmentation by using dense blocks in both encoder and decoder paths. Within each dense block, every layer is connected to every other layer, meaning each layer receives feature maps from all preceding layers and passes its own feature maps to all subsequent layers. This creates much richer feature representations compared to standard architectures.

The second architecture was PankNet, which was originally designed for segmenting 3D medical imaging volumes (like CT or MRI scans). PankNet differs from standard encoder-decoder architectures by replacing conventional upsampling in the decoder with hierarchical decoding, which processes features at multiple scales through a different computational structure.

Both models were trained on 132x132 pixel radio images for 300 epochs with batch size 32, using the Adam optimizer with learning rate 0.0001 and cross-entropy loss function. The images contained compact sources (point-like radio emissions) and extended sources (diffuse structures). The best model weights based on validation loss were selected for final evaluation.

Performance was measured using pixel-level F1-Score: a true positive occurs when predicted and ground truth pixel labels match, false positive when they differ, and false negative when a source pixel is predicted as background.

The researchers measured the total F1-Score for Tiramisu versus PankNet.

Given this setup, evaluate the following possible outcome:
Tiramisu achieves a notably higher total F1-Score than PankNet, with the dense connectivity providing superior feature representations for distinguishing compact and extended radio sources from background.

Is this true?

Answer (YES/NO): NO